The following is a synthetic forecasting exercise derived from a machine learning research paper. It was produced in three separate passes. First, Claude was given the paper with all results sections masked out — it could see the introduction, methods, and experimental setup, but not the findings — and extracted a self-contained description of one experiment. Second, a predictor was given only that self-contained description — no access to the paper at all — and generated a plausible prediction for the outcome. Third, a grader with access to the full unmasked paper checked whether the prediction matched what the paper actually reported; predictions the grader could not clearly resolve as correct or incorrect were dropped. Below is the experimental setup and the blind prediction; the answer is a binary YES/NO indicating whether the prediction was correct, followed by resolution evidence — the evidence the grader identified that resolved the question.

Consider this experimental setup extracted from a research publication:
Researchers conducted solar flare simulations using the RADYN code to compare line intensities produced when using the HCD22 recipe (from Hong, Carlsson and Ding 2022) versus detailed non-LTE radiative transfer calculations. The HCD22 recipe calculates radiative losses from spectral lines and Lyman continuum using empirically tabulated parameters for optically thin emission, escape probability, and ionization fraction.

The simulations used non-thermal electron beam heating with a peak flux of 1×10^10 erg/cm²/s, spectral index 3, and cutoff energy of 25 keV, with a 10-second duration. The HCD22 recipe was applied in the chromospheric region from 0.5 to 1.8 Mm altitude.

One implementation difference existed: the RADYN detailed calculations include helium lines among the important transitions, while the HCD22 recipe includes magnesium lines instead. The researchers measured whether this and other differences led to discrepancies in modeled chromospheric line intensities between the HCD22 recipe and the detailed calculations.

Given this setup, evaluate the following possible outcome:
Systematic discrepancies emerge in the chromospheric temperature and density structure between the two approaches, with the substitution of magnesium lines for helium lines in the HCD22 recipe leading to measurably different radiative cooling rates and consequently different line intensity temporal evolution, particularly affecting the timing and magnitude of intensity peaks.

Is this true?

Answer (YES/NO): NO